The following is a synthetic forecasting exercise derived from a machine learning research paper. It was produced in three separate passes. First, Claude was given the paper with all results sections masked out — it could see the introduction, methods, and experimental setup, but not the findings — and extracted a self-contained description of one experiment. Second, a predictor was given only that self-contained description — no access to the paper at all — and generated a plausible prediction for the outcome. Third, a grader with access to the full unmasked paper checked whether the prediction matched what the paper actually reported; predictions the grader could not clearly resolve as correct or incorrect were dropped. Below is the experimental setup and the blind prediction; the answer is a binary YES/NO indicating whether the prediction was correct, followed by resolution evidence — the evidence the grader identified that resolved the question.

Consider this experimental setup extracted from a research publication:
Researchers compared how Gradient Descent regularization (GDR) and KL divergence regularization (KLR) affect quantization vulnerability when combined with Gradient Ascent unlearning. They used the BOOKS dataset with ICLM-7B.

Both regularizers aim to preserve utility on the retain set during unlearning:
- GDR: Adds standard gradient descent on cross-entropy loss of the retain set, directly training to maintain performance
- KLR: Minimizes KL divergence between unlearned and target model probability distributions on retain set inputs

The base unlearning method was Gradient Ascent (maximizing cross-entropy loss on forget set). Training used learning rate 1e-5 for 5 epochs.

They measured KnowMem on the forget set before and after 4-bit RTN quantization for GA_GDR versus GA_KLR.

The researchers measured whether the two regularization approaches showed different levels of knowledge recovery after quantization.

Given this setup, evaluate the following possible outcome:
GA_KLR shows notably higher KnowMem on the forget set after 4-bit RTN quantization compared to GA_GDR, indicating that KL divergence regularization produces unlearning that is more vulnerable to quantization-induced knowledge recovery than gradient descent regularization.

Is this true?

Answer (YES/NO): NO